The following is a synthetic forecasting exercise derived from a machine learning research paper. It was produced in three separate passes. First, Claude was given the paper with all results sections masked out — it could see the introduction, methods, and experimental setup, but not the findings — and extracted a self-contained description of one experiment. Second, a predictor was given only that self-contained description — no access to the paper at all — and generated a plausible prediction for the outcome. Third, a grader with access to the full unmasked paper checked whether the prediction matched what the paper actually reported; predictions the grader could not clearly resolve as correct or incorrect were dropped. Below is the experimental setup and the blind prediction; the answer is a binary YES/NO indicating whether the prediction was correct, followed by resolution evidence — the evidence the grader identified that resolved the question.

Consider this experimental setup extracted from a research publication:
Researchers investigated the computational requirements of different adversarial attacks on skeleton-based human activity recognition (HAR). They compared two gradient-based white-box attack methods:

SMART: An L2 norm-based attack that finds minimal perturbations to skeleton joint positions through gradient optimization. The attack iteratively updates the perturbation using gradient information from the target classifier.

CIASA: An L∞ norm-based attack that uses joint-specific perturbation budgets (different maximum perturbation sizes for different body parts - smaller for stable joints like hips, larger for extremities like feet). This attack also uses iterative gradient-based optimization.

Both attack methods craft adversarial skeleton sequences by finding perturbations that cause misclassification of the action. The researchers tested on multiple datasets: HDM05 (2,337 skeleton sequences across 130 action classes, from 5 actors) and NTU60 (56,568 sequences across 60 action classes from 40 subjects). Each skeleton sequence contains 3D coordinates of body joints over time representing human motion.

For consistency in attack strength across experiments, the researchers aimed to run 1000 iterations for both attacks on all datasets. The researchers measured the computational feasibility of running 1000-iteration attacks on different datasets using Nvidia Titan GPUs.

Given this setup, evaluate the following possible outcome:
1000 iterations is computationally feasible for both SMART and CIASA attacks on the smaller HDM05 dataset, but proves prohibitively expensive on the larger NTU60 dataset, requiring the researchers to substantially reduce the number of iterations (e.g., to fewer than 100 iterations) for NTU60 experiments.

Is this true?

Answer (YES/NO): NO